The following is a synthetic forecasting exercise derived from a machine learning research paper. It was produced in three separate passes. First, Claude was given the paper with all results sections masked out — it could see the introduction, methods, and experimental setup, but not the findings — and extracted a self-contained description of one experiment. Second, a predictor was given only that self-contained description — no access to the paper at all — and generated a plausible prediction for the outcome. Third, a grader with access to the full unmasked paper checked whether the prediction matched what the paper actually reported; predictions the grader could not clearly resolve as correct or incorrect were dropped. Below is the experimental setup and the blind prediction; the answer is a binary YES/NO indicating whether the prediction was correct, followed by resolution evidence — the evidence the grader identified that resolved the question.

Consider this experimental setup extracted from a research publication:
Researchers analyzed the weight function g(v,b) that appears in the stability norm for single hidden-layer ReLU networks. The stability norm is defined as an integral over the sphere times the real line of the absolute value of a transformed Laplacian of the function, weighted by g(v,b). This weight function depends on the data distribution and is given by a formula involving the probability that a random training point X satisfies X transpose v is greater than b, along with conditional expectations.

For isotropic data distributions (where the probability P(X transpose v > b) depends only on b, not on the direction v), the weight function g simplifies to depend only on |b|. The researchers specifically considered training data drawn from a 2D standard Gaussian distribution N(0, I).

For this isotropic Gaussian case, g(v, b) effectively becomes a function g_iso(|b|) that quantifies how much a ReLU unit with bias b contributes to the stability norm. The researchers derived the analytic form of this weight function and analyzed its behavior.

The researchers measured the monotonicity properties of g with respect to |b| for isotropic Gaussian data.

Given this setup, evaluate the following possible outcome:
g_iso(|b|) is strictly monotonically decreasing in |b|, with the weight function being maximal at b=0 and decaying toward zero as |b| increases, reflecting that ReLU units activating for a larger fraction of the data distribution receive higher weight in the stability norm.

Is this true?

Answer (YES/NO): YES